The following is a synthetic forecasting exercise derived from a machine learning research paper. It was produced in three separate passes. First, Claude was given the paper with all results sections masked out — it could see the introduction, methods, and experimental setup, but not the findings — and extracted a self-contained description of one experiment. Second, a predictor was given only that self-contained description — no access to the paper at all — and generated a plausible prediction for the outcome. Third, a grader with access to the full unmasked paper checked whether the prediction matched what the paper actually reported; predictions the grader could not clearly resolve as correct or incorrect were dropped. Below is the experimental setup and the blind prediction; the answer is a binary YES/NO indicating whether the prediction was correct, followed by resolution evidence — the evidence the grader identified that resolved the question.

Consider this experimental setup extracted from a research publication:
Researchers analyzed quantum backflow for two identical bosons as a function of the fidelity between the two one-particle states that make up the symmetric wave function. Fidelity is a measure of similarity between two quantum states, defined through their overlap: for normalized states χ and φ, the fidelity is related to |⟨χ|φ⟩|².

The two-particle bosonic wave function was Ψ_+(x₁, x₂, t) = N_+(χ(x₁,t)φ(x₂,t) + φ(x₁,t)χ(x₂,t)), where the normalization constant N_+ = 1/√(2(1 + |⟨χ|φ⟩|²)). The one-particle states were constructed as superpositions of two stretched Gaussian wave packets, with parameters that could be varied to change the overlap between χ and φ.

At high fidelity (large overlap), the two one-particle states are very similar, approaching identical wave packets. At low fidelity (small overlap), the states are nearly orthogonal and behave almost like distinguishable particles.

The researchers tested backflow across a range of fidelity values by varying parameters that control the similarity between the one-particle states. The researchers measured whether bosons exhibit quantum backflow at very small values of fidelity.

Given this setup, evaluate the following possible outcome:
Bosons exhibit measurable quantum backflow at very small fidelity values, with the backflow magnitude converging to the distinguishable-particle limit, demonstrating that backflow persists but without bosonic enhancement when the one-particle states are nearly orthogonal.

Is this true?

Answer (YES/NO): NO